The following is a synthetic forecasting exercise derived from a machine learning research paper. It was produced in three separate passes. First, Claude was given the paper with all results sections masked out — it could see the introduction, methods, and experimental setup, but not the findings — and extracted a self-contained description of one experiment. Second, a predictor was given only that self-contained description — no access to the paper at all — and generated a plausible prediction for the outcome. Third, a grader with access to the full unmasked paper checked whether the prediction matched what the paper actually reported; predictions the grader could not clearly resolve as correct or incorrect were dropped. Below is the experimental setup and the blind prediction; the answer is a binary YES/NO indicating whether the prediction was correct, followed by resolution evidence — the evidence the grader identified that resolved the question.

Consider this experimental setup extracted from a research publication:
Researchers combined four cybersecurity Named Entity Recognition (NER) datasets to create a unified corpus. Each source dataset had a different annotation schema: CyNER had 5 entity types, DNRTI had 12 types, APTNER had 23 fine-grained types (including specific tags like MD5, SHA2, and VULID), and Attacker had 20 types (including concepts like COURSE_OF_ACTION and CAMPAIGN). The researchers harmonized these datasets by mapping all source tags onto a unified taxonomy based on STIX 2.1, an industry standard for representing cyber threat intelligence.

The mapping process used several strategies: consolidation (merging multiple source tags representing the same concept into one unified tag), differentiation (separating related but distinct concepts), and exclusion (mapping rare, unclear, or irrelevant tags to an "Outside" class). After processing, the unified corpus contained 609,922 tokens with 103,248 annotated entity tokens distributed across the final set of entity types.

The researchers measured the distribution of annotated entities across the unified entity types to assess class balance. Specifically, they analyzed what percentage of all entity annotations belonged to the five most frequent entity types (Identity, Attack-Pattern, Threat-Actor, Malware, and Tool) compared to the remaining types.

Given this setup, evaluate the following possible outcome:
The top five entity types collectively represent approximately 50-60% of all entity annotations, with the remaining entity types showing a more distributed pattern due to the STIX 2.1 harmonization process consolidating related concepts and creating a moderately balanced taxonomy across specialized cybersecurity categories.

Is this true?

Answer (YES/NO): NO